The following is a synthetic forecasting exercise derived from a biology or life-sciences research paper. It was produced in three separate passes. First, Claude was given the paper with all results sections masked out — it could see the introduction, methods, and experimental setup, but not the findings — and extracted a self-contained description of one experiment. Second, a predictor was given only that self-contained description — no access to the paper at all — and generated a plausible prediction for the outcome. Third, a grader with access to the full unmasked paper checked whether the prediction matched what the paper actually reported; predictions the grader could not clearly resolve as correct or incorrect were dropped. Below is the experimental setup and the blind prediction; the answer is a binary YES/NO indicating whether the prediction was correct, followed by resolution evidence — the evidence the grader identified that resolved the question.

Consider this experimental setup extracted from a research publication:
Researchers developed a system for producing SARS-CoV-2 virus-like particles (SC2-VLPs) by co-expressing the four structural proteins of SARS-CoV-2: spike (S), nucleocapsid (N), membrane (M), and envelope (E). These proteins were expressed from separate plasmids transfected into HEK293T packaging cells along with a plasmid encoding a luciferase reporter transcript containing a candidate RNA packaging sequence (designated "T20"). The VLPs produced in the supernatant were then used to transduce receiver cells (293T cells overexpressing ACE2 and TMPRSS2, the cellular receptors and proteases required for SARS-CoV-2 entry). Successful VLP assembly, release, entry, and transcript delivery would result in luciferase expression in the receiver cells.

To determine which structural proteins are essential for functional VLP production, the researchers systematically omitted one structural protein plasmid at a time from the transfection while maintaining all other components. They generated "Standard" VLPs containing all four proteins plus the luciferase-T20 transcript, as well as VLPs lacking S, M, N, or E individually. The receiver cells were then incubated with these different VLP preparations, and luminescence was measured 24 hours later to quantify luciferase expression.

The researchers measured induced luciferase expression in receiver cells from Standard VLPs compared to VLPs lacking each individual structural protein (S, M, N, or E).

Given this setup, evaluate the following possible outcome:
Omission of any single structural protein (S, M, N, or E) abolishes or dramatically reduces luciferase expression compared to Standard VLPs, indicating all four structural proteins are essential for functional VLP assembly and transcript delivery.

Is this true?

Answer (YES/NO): YES